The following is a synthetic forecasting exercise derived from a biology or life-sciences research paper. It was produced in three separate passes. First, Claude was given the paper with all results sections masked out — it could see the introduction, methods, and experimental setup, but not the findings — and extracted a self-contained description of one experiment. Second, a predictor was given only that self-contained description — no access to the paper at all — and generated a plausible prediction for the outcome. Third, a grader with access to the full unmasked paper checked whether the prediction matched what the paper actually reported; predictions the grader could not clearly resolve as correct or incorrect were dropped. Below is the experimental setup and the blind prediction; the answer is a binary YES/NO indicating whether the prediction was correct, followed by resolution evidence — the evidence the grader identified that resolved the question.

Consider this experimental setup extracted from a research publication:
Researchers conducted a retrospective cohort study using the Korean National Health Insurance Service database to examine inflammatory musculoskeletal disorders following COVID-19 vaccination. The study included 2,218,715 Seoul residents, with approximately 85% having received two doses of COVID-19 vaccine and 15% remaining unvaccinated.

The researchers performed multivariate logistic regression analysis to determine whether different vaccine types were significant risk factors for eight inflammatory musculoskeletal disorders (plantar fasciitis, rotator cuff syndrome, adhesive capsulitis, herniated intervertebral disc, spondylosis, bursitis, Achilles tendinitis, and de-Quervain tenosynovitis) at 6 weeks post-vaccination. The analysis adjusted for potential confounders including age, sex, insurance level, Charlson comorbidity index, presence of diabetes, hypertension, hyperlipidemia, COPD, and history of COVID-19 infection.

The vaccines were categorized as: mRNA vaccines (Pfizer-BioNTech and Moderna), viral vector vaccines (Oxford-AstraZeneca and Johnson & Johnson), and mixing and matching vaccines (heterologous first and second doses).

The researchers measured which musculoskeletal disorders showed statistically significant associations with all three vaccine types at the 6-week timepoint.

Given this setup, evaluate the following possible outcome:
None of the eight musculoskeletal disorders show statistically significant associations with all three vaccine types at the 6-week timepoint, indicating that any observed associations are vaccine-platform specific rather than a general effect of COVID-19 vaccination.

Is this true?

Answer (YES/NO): NO